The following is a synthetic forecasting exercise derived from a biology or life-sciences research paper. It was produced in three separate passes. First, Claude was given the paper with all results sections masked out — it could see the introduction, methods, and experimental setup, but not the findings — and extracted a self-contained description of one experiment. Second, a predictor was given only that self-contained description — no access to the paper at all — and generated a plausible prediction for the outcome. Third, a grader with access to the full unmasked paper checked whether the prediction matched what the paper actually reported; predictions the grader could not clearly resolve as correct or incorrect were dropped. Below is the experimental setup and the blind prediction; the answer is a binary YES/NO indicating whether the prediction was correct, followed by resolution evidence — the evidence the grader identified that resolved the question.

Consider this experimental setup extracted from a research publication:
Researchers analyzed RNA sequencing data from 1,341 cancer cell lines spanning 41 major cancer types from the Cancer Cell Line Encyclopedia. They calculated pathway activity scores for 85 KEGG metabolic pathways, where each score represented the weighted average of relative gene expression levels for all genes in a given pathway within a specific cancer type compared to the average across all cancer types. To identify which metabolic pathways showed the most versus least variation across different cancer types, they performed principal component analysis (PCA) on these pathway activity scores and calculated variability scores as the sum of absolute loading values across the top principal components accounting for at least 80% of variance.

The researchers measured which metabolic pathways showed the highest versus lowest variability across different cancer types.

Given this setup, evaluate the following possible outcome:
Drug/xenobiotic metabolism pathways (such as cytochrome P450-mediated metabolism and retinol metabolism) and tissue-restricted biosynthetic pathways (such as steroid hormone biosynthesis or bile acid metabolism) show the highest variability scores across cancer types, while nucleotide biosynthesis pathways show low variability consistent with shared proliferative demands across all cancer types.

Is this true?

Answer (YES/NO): NO